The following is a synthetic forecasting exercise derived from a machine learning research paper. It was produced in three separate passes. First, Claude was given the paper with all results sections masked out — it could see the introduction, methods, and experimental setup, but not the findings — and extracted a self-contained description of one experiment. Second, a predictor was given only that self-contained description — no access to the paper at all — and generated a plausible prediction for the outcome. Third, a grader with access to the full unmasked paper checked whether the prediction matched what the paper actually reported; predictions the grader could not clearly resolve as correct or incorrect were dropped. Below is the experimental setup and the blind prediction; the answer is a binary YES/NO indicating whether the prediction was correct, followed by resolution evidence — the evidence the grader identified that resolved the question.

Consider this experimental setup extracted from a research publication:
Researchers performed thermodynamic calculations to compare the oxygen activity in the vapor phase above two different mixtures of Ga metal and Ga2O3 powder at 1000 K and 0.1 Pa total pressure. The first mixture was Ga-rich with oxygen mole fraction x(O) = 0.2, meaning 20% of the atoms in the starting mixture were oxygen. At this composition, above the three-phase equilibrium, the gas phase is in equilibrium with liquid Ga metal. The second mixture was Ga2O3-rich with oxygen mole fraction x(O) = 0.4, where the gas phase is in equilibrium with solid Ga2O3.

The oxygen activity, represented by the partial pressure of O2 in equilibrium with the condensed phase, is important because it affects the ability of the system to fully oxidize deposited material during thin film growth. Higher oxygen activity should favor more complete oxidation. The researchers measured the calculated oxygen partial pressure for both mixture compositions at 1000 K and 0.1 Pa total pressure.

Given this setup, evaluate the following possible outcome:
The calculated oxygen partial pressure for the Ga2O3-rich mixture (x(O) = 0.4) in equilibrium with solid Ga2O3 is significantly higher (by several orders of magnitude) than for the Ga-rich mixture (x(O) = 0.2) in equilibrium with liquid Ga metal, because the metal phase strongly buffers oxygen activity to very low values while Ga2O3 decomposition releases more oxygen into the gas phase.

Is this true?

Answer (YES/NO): YES